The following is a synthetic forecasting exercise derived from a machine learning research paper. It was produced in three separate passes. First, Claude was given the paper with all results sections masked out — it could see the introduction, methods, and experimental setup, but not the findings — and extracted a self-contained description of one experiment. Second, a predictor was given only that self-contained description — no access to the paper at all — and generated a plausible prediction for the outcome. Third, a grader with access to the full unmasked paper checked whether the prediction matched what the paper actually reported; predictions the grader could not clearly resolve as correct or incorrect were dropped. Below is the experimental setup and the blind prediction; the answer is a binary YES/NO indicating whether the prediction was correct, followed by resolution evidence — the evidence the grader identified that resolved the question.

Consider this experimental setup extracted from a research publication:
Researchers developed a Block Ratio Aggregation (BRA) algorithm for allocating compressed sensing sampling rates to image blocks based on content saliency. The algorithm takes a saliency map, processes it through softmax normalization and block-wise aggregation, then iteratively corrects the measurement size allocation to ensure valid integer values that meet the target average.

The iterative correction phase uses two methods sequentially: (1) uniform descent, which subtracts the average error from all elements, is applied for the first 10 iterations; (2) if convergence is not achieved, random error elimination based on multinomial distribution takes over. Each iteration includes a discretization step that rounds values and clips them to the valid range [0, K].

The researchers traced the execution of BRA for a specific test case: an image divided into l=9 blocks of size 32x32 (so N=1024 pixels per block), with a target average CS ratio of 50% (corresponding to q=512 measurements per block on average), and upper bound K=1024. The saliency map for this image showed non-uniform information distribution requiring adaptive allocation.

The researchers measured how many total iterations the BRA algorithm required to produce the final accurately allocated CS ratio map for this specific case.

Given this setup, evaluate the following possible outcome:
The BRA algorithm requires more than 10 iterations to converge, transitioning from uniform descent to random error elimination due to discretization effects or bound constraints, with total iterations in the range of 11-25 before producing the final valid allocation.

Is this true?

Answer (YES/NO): YES